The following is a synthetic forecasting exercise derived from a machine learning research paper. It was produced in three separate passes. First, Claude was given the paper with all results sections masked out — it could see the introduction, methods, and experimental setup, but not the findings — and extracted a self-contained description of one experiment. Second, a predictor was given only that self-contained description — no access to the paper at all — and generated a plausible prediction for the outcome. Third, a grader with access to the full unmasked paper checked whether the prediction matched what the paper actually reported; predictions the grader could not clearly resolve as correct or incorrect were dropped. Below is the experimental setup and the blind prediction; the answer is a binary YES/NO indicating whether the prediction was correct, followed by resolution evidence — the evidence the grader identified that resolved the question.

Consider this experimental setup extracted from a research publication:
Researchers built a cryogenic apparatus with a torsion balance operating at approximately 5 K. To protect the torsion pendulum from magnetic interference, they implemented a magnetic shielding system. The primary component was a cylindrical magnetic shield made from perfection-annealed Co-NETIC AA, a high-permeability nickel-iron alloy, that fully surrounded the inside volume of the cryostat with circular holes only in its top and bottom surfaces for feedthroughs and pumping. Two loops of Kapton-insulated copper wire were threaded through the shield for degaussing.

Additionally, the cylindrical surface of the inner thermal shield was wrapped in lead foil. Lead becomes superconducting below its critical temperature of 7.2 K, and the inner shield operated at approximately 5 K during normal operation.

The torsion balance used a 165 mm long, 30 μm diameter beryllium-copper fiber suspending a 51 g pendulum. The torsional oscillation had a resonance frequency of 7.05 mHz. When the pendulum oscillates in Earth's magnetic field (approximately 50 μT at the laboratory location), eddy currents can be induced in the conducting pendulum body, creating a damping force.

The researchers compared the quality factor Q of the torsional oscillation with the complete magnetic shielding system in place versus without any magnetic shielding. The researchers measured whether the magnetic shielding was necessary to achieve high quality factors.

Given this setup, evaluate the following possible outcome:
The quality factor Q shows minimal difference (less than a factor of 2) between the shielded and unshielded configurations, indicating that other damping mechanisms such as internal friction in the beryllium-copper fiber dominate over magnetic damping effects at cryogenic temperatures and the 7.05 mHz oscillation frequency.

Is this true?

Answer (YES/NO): NO